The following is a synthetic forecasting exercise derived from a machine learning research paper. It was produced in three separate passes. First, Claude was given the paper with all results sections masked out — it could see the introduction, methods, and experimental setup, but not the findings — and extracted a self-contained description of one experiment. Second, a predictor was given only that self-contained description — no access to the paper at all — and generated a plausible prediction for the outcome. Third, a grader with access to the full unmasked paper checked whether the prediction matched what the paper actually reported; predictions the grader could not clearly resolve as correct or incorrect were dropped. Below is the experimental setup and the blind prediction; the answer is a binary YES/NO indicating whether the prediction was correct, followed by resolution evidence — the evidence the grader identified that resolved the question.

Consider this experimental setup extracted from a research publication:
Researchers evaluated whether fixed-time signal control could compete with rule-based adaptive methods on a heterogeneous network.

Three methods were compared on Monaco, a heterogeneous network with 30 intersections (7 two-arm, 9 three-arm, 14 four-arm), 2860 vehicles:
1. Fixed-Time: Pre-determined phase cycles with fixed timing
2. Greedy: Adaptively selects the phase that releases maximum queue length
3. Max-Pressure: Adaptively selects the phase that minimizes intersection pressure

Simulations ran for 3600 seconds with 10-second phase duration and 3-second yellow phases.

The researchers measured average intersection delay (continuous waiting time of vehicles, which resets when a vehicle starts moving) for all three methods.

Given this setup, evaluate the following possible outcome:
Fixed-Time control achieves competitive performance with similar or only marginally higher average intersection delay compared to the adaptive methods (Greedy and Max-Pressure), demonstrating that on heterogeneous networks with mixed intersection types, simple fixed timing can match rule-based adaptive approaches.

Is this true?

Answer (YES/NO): NO